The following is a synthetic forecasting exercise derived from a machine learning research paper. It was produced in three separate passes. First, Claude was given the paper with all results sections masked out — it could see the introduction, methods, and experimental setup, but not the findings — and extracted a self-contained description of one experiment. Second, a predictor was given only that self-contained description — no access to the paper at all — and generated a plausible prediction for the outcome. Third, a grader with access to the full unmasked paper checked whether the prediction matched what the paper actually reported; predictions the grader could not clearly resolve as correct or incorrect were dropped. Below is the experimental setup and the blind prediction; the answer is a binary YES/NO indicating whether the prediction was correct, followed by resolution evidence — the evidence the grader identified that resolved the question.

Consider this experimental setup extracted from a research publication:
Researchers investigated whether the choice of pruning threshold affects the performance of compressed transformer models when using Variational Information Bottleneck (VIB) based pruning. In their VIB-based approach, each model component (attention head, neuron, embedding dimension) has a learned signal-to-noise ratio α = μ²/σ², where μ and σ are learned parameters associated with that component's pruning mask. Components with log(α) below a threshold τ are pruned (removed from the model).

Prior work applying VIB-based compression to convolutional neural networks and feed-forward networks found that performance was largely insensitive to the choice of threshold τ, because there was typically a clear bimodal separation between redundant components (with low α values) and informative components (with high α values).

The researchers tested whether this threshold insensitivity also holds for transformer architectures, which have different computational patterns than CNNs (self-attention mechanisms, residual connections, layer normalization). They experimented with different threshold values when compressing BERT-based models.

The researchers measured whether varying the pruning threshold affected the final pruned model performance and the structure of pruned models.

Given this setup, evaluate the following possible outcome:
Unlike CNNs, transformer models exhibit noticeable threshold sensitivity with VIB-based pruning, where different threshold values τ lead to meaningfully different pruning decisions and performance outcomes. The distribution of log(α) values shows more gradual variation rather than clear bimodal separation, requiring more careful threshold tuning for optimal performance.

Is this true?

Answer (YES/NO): NO